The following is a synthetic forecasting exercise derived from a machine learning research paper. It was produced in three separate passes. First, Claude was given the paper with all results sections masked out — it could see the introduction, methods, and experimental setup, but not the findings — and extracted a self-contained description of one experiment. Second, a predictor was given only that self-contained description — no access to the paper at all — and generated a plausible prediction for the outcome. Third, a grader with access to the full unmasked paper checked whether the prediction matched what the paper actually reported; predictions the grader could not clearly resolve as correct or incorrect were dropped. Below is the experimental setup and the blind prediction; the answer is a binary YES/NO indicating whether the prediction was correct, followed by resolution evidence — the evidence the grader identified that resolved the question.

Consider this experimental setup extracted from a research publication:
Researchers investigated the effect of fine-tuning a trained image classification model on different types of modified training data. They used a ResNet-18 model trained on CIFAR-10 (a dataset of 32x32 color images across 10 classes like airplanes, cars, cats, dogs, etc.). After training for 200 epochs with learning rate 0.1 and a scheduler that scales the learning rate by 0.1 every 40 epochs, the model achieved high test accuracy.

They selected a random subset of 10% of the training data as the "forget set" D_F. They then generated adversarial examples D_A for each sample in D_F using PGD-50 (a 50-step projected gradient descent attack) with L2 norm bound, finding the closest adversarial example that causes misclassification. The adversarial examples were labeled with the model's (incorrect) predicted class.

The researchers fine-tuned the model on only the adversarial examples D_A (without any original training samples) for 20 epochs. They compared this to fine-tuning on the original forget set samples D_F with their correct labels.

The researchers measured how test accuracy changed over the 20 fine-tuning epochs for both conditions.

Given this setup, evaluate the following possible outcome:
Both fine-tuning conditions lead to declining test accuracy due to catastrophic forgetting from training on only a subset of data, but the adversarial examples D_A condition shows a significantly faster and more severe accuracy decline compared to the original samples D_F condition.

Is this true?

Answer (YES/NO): NO